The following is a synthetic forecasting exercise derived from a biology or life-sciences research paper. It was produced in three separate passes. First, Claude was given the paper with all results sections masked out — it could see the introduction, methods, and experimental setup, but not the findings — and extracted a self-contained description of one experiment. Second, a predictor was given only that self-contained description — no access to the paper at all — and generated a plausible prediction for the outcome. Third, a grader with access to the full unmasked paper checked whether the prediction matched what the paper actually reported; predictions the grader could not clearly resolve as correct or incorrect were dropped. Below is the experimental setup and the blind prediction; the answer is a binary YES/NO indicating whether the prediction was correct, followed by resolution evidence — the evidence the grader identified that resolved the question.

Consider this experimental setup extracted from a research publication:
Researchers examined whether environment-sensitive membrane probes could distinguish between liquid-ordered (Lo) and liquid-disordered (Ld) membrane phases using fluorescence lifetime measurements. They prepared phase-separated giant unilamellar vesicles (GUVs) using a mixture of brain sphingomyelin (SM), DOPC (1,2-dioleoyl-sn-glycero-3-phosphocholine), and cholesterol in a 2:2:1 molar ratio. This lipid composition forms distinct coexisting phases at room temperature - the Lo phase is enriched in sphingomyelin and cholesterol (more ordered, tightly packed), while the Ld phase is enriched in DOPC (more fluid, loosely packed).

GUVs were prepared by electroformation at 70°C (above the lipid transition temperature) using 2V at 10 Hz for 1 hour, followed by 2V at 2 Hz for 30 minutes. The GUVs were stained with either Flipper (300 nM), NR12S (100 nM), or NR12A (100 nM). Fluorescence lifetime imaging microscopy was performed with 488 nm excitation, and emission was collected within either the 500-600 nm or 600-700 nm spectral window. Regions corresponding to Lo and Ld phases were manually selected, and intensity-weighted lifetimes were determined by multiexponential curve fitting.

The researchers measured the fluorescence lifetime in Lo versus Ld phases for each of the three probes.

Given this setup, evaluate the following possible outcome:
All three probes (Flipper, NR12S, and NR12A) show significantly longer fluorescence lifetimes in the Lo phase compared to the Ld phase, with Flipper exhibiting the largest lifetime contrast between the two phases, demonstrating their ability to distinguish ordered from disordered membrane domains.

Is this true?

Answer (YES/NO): NO